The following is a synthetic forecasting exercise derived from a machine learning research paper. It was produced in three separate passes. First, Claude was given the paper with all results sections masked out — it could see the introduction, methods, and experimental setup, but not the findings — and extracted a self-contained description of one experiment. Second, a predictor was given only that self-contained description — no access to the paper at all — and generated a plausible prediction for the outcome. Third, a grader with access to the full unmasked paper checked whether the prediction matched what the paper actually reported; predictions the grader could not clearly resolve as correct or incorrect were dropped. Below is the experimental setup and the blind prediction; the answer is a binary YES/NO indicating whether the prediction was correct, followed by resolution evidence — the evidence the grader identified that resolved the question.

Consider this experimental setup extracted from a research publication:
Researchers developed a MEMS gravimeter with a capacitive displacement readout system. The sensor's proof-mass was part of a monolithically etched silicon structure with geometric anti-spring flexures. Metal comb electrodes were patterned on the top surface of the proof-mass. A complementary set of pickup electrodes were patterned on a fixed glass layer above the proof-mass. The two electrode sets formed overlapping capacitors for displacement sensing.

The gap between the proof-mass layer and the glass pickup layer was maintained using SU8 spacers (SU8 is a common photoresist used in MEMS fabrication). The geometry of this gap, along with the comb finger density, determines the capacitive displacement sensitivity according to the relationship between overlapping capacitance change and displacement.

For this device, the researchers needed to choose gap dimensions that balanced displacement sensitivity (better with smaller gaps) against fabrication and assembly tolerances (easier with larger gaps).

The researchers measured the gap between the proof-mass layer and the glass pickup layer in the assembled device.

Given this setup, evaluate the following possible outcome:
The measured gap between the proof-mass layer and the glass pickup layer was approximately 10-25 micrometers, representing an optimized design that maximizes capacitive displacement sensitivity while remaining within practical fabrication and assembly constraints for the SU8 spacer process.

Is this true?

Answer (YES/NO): NO